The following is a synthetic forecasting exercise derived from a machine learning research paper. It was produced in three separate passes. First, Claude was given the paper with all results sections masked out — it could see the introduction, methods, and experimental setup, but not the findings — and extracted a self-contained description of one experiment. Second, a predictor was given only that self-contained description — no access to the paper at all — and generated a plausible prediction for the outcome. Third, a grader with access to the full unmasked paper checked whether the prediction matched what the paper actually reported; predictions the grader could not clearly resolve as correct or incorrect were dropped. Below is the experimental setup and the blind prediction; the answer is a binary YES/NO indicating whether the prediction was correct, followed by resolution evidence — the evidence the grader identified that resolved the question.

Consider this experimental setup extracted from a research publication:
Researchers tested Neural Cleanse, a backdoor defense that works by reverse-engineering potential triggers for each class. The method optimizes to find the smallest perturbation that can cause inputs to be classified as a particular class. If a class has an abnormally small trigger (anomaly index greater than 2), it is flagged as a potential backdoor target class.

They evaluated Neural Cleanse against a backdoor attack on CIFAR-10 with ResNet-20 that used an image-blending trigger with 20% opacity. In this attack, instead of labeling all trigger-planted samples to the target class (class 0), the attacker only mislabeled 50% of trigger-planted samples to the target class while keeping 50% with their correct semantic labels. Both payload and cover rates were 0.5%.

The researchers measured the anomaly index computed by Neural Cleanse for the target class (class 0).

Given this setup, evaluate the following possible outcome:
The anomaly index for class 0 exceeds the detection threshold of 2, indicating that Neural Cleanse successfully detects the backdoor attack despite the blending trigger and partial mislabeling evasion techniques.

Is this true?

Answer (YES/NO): NO